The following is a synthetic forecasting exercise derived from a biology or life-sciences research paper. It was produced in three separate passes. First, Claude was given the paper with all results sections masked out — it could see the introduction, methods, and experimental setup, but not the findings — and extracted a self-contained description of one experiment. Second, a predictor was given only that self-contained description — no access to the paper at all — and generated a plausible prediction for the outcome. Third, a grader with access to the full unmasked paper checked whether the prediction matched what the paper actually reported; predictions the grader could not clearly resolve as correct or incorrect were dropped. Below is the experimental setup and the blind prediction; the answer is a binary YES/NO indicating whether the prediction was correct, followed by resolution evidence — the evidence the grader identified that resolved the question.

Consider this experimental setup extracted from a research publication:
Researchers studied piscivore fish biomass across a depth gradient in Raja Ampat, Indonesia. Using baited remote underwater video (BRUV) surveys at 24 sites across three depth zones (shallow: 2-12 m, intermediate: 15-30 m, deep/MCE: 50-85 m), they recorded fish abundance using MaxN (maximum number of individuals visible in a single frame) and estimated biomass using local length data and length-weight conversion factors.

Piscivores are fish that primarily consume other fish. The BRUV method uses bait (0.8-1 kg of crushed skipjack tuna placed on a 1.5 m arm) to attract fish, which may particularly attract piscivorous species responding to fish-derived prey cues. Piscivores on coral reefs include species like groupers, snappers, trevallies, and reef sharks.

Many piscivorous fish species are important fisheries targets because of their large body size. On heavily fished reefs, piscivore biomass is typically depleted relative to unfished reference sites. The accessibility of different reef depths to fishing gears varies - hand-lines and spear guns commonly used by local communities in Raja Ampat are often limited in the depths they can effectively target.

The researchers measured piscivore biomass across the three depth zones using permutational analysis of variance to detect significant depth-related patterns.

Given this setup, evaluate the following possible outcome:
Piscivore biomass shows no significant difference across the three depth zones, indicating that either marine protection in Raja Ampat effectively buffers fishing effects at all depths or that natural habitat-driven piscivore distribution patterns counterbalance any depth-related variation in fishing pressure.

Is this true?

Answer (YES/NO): YES